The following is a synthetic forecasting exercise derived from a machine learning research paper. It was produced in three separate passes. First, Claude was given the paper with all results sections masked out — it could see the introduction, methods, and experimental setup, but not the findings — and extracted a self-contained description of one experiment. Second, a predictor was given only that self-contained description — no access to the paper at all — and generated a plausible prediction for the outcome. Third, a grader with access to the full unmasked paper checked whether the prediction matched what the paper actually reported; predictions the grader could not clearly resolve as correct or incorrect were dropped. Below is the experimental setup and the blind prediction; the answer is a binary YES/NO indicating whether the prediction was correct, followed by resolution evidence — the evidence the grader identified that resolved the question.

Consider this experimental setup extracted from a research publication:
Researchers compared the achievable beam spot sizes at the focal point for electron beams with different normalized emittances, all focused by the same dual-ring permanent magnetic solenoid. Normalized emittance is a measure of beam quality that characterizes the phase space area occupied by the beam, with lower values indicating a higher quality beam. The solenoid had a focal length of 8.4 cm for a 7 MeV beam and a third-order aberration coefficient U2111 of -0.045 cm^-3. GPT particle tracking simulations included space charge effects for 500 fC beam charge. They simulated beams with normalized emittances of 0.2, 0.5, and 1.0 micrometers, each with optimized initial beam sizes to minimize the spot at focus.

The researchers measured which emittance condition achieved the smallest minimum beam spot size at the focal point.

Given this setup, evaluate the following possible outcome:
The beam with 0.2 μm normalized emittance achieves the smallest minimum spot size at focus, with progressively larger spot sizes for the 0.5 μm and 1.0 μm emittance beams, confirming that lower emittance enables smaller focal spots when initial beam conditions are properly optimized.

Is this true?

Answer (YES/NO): YES